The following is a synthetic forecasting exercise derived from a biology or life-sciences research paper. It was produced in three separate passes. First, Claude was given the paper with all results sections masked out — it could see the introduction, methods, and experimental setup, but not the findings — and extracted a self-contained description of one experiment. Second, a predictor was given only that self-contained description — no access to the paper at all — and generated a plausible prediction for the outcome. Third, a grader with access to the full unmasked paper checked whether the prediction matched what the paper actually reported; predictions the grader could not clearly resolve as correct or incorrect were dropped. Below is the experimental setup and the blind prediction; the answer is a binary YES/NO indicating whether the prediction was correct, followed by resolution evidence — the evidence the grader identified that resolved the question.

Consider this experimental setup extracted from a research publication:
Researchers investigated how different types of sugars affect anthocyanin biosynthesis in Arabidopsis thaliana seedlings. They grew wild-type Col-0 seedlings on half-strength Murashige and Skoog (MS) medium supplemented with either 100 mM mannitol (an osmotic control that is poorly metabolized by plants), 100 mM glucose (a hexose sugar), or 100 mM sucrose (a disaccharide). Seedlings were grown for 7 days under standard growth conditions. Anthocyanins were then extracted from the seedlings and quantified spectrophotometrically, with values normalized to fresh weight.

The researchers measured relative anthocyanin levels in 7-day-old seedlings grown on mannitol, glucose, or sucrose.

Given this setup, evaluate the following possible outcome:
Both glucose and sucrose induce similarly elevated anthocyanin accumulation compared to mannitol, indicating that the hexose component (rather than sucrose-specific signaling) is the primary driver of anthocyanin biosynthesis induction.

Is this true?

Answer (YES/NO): NO